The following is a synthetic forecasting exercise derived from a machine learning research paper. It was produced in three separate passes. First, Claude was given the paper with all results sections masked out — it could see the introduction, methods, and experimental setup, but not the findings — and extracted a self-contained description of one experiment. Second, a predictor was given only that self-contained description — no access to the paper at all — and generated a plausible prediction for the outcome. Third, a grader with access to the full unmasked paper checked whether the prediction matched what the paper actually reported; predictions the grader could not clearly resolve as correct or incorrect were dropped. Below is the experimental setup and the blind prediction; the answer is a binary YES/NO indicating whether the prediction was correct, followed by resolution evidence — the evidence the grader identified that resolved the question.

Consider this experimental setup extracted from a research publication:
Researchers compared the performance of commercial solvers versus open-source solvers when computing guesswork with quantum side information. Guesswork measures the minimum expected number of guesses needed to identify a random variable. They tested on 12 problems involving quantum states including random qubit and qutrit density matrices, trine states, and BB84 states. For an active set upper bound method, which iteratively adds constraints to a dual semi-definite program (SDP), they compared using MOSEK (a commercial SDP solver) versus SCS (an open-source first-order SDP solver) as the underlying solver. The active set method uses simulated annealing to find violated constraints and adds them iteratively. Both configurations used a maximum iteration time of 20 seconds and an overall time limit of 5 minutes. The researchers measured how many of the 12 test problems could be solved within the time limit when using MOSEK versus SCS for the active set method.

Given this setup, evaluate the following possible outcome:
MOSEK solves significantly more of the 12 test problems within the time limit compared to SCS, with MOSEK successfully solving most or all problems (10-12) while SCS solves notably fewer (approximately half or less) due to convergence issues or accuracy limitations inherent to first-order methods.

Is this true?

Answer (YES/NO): NO